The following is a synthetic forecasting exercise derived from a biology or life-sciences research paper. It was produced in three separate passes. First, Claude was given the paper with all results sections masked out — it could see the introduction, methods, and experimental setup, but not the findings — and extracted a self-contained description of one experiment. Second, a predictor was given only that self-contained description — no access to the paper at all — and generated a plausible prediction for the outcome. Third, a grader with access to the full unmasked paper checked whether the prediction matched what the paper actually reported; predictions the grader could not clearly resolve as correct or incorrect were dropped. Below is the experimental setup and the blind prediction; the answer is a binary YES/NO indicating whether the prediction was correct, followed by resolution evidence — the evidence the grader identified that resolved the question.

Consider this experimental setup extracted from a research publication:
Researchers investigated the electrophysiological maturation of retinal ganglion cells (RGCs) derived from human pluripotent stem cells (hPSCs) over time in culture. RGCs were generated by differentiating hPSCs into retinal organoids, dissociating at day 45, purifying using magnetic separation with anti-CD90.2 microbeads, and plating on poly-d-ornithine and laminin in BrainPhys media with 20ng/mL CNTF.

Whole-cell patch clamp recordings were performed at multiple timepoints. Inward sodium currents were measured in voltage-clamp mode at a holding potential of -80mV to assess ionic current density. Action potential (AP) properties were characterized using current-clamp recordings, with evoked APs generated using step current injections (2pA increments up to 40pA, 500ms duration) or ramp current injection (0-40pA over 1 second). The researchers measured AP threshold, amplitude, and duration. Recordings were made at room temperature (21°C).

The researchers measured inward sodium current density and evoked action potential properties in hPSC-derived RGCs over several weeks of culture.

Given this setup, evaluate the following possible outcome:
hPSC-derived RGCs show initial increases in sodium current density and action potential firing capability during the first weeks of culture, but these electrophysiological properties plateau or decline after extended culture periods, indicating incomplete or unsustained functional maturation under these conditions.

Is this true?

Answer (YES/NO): NO